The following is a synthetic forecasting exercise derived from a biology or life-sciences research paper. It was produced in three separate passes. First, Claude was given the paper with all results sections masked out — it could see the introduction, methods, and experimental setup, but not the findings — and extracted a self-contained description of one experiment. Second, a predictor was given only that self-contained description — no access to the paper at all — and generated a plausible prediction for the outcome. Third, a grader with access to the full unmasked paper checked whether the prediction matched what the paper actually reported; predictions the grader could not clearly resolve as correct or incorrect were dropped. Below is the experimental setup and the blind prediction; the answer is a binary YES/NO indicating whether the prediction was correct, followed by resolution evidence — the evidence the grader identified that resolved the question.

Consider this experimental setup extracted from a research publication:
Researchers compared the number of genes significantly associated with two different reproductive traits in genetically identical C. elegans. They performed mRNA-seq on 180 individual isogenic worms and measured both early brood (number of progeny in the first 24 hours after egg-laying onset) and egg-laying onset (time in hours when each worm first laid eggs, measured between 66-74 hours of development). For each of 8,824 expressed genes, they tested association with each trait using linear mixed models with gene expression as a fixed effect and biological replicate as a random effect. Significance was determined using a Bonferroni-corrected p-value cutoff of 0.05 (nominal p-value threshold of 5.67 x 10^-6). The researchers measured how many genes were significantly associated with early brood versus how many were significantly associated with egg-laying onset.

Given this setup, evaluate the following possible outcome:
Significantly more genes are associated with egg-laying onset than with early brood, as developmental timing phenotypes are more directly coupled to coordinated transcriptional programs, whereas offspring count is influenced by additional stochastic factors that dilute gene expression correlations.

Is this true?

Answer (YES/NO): NO